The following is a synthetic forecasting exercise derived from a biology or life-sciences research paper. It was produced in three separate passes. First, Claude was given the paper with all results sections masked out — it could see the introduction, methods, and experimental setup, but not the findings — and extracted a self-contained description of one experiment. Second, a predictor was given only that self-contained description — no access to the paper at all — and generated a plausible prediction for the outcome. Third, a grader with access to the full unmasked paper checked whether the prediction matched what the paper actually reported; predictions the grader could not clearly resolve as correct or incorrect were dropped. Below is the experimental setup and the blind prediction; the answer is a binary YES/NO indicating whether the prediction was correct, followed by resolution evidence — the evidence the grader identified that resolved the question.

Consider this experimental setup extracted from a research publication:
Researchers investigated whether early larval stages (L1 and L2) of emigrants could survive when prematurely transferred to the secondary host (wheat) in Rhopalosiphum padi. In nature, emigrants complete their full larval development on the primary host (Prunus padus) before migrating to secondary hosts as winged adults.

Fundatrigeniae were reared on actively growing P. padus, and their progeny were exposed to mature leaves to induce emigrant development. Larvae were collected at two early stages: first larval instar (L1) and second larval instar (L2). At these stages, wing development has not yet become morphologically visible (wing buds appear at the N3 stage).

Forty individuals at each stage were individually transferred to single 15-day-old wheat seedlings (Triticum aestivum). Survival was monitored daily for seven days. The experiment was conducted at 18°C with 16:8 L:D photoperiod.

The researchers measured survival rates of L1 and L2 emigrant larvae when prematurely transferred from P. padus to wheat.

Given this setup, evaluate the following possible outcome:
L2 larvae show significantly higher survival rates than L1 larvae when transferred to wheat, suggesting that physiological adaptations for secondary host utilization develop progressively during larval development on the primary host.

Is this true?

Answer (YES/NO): NO